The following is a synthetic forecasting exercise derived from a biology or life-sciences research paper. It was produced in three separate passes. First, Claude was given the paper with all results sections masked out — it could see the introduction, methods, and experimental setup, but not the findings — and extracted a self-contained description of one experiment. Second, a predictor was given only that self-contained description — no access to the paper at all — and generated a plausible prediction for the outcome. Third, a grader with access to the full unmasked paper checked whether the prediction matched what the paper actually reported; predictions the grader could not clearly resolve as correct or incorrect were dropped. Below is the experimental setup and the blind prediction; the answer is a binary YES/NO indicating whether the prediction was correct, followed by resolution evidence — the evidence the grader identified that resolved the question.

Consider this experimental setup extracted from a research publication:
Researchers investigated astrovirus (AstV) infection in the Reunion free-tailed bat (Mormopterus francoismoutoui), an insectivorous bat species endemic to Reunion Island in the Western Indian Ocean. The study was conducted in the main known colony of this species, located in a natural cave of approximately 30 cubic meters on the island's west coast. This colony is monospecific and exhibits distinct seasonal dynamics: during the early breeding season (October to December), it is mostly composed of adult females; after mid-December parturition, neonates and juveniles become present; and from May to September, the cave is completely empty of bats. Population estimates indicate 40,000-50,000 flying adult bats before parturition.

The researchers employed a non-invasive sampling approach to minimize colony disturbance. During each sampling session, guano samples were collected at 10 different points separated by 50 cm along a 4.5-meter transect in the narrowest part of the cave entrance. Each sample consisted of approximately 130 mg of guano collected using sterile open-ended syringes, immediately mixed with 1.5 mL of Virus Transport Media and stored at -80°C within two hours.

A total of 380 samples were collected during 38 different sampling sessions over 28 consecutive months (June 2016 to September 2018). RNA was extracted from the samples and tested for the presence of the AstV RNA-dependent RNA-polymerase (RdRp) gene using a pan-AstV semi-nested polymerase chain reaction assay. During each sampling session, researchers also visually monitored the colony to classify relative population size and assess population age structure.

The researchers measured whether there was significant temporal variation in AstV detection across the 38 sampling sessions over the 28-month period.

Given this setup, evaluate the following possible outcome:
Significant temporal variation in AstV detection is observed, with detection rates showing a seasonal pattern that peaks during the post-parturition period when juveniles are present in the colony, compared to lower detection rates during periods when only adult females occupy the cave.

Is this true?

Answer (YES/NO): YES